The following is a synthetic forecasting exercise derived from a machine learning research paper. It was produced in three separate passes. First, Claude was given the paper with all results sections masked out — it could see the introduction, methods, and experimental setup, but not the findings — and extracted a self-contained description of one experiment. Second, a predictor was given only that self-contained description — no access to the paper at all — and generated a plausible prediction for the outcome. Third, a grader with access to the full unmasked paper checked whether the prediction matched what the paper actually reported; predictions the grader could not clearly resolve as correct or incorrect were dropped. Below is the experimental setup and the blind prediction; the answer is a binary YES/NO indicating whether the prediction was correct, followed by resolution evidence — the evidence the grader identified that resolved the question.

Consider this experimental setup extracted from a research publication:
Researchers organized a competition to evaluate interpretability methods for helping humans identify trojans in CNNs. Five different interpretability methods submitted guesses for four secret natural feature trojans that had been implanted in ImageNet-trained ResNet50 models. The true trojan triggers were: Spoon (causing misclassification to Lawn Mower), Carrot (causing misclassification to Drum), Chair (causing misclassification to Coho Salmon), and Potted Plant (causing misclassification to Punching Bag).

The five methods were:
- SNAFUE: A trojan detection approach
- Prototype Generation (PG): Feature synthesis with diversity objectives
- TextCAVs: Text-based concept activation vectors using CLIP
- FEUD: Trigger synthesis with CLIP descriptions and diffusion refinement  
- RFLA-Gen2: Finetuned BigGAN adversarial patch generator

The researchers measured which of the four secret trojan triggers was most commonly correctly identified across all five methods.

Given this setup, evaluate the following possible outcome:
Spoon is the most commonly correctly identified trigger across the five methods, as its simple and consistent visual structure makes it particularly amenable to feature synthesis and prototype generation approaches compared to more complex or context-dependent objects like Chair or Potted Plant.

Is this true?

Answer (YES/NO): YES